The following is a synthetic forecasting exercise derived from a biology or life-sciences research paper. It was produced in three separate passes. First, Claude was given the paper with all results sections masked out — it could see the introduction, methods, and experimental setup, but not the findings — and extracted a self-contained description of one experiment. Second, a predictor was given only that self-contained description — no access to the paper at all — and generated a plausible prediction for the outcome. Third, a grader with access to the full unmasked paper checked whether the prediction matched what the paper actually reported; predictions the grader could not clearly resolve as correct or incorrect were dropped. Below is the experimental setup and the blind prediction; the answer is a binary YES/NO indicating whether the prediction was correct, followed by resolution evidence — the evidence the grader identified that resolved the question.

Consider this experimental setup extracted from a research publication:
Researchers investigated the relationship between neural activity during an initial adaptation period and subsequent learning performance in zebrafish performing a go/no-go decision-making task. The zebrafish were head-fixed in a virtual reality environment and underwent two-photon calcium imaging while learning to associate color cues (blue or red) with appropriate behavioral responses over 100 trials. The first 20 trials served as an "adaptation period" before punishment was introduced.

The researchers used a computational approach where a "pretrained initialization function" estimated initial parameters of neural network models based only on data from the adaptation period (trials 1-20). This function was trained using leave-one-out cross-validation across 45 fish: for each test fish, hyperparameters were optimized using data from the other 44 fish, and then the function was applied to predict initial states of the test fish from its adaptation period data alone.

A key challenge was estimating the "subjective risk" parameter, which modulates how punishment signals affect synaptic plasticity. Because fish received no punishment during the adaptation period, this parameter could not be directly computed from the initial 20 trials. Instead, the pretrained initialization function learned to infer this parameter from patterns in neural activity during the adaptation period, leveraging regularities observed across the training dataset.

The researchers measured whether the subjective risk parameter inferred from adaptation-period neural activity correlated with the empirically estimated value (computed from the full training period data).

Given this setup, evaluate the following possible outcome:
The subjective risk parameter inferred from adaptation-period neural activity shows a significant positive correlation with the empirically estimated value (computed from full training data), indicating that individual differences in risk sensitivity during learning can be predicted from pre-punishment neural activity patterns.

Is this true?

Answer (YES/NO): YES